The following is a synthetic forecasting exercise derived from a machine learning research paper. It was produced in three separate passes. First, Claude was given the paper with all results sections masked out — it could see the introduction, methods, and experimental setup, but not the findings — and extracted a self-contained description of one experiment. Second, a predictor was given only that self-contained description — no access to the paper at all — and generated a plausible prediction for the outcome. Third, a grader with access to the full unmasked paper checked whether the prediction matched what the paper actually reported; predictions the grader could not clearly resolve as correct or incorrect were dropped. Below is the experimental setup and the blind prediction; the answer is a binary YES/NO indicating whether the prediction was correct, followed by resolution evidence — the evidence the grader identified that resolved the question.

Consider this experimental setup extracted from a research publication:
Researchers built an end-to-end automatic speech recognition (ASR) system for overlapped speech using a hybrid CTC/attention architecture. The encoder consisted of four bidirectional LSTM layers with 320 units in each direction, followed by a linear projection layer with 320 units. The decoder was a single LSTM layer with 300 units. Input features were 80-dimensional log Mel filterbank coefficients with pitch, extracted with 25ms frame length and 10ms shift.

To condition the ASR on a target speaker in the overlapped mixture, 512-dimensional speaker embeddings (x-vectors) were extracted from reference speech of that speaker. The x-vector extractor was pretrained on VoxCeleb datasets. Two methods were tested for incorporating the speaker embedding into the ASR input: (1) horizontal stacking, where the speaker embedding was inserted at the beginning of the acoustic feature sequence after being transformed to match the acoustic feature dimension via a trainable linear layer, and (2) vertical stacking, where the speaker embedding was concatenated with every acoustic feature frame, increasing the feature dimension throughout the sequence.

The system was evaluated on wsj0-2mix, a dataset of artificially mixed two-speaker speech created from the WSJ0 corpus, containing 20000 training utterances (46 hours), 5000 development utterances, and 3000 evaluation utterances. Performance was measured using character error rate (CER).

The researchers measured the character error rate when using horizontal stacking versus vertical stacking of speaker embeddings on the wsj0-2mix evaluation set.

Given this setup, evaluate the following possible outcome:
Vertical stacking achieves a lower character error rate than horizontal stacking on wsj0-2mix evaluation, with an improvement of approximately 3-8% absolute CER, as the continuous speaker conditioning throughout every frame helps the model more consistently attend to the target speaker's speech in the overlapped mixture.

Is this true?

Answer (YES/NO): NO